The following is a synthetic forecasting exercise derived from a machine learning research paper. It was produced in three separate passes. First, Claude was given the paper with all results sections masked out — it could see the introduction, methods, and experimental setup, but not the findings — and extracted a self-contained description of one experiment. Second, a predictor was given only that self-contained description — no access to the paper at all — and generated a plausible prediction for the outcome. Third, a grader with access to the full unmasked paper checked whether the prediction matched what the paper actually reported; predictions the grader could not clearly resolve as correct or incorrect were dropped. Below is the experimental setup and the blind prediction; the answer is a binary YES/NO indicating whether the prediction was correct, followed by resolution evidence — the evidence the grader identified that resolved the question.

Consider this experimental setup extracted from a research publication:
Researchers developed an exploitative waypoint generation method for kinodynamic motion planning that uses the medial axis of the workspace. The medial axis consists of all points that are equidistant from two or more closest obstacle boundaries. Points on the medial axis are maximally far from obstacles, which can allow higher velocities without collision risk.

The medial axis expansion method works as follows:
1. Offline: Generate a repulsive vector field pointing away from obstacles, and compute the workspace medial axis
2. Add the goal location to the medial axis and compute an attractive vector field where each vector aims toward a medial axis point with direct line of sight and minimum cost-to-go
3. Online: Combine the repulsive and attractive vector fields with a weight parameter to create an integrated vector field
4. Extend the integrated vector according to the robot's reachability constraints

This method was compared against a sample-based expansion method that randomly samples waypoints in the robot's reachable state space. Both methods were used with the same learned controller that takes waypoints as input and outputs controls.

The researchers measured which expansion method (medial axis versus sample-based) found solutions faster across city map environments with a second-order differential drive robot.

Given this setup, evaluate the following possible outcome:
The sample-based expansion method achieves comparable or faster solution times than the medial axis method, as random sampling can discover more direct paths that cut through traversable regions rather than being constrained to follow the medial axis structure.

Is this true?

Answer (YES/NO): NO